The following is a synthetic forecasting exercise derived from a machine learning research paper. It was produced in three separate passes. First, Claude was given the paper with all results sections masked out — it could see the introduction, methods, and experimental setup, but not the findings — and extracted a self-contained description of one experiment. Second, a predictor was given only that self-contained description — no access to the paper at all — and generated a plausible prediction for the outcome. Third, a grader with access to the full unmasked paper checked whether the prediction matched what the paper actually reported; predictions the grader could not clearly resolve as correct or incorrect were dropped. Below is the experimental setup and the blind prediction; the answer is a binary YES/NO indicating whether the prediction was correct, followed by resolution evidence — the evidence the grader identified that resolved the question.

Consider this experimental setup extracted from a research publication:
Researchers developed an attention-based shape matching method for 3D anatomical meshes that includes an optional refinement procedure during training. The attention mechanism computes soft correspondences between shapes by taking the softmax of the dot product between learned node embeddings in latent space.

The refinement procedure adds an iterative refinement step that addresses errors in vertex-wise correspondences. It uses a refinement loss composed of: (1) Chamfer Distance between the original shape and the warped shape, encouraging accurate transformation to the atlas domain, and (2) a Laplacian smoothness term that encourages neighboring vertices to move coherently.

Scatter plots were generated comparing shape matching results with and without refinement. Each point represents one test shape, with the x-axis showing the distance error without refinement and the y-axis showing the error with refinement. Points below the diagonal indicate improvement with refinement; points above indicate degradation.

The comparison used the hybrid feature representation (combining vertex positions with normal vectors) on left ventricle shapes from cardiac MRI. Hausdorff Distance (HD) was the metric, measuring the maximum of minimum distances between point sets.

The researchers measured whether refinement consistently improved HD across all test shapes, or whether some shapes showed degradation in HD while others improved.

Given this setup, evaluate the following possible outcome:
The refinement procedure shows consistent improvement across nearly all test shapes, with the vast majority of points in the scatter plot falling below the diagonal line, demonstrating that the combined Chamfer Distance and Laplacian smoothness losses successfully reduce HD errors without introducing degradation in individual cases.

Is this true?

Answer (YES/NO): NO